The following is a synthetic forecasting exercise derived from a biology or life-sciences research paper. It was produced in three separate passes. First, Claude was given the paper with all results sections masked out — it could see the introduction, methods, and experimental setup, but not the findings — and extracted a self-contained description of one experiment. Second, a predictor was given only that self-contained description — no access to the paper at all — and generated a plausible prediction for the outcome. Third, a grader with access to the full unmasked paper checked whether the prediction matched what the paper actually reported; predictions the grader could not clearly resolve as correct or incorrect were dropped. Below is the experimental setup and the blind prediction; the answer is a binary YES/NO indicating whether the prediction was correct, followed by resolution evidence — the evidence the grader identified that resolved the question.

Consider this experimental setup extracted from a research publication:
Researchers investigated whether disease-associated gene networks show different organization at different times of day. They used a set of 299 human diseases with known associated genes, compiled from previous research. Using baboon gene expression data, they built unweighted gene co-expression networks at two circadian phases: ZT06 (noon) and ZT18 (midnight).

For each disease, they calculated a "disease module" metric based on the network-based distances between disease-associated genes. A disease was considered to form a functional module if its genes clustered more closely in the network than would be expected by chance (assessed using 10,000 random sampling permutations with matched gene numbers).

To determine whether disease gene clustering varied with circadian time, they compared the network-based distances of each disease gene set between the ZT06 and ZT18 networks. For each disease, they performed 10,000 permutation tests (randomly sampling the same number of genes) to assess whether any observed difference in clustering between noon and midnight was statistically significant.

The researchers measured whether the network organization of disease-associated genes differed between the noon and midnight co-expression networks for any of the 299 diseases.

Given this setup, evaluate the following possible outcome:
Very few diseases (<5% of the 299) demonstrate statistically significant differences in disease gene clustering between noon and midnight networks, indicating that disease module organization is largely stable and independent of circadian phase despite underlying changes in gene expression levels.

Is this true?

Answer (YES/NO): NO